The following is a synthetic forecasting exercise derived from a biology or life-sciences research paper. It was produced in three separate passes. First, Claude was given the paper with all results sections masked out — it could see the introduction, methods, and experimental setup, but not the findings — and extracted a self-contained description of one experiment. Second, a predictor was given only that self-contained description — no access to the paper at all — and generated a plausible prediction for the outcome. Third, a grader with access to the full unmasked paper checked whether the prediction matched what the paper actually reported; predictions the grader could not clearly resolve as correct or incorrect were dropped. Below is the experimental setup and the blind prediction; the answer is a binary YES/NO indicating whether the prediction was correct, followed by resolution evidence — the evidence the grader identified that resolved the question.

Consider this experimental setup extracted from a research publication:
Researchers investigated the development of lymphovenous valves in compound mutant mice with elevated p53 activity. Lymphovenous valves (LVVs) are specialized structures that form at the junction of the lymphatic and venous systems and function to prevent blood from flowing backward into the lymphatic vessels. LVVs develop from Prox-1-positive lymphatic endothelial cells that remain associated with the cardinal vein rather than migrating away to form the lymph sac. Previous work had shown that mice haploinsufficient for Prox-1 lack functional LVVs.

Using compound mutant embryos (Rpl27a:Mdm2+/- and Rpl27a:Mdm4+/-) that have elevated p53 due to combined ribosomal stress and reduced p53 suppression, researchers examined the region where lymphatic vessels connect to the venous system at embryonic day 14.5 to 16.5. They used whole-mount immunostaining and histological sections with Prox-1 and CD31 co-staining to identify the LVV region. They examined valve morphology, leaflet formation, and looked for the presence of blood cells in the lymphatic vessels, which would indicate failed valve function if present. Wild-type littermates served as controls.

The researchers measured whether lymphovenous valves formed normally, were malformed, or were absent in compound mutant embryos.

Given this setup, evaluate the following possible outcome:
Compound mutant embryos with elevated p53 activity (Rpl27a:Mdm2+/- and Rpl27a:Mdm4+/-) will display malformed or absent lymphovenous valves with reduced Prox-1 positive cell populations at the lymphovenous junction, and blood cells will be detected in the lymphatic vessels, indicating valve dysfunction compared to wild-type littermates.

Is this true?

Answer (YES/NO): YES